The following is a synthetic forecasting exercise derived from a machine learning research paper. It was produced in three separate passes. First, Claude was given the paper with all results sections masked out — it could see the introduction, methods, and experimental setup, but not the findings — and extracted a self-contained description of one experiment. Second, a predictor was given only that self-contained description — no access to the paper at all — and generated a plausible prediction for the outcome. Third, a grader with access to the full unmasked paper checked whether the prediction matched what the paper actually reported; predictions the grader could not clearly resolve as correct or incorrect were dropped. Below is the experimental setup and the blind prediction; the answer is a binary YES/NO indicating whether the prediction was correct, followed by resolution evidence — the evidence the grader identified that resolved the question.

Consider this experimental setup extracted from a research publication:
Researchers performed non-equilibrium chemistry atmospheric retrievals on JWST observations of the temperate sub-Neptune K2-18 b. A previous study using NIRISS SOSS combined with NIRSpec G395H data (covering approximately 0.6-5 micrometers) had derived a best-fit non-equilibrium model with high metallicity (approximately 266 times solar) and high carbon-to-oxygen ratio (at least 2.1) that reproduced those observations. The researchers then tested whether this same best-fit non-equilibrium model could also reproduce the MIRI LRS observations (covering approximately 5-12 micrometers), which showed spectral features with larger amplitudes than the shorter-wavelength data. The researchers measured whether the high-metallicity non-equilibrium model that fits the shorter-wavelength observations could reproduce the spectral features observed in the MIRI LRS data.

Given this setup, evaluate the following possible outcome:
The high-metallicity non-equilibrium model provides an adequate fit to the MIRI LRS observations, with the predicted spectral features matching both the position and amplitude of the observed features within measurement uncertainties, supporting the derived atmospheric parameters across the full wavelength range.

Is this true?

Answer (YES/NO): NO